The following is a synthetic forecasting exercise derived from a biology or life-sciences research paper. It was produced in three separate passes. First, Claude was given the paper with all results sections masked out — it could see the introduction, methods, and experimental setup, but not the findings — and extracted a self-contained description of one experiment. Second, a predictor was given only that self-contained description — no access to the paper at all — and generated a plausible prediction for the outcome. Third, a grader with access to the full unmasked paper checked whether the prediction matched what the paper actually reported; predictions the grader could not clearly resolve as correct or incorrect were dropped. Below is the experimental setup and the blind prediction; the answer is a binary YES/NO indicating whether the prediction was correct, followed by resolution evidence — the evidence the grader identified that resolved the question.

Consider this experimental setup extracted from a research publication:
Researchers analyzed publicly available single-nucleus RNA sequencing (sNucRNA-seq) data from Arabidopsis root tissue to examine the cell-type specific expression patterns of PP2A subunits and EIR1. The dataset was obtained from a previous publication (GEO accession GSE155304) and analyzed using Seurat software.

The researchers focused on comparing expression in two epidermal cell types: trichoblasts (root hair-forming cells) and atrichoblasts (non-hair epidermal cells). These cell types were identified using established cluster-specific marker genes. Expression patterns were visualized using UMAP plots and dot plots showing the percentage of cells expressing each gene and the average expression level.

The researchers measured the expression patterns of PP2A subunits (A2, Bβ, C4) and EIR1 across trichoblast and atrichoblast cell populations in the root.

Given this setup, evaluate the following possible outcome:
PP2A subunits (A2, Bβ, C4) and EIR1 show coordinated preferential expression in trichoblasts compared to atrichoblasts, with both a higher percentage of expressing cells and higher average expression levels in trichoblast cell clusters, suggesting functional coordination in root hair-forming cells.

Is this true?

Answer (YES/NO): NO